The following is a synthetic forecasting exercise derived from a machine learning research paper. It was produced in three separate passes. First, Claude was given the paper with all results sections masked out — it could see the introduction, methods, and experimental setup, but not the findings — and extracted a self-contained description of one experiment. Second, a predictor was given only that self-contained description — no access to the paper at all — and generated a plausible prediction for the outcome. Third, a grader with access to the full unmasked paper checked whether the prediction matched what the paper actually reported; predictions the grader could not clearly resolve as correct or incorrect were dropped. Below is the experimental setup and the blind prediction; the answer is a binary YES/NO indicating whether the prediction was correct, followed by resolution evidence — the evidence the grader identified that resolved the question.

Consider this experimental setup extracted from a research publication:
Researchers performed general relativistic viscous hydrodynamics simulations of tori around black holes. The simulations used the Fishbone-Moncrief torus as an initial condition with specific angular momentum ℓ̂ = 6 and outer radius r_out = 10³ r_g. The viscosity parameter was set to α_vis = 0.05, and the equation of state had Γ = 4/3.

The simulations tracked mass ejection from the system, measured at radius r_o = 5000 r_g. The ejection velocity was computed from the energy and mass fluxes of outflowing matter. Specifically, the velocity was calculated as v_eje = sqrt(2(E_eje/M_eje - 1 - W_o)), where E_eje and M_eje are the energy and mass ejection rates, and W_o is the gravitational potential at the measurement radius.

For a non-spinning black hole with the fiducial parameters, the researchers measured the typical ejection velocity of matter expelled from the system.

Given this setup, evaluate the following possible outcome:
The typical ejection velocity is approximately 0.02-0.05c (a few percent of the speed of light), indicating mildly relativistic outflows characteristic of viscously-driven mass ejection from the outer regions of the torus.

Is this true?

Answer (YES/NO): YES